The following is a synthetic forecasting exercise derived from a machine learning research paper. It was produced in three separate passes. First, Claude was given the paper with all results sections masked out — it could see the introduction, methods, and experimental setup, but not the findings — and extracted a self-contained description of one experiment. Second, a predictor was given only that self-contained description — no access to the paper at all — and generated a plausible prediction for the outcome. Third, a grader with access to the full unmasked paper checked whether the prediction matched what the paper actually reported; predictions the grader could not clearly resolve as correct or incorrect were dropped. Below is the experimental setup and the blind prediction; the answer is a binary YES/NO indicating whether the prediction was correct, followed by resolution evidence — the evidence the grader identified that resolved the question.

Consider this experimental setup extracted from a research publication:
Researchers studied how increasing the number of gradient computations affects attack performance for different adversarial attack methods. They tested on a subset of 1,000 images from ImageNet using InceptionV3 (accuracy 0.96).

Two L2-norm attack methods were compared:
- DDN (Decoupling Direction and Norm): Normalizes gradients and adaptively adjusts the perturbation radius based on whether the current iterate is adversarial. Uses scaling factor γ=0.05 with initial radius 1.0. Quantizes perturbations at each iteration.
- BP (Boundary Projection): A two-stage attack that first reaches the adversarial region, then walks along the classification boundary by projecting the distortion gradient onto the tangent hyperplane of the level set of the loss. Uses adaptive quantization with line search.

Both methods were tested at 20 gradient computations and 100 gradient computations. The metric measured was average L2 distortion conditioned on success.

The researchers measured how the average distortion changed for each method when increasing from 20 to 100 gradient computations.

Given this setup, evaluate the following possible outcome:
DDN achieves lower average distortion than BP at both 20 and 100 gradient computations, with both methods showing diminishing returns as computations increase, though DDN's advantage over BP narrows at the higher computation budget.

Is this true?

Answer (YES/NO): NO